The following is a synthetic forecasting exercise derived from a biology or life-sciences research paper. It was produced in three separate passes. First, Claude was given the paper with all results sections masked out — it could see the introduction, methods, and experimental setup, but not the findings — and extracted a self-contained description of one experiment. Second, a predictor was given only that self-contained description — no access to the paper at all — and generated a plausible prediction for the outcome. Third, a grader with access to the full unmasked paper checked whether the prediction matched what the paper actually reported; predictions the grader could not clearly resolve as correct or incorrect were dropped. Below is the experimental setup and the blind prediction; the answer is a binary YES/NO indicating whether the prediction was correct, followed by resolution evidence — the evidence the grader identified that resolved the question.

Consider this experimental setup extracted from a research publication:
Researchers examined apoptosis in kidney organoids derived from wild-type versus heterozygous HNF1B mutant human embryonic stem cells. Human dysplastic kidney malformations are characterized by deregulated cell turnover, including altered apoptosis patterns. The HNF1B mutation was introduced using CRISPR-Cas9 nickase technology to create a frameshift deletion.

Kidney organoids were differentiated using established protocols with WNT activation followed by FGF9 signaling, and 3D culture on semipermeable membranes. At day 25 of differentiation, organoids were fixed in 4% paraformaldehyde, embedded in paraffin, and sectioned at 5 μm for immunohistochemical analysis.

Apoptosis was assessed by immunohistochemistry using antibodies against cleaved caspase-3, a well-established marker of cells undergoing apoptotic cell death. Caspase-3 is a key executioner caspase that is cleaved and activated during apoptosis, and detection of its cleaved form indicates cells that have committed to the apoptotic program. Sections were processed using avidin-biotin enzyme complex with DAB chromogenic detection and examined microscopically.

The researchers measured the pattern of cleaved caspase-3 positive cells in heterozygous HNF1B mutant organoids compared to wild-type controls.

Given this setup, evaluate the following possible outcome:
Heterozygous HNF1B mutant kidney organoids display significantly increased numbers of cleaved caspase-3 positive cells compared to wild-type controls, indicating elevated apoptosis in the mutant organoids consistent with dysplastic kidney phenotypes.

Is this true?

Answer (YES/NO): YES